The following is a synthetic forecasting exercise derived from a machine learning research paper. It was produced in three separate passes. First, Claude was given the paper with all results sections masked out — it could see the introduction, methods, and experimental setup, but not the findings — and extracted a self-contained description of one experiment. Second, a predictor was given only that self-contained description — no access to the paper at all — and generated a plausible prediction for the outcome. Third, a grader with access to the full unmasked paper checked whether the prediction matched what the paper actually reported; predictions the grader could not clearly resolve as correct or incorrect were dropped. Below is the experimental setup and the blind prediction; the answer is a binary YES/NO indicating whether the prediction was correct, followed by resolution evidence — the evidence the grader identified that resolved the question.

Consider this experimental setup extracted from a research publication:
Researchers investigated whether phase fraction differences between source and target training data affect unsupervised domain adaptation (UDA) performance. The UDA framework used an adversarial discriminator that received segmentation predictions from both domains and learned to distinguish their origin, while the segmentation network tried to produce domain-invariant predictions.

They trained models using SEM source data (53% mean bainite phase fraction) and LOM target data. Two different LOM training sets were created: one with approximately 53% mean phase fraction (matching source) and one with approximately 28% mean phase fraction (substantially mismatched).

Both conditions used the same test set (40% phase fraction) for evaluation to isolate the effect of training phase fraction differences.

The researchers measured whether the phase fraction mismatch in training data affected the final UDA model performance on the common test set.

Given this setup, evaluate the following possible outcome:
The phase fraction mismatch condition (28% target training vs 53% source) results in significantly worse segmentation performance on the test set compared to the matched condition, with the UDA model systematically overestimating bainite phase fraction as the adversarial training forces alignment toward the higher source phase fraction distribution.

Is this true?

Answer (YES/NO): NO